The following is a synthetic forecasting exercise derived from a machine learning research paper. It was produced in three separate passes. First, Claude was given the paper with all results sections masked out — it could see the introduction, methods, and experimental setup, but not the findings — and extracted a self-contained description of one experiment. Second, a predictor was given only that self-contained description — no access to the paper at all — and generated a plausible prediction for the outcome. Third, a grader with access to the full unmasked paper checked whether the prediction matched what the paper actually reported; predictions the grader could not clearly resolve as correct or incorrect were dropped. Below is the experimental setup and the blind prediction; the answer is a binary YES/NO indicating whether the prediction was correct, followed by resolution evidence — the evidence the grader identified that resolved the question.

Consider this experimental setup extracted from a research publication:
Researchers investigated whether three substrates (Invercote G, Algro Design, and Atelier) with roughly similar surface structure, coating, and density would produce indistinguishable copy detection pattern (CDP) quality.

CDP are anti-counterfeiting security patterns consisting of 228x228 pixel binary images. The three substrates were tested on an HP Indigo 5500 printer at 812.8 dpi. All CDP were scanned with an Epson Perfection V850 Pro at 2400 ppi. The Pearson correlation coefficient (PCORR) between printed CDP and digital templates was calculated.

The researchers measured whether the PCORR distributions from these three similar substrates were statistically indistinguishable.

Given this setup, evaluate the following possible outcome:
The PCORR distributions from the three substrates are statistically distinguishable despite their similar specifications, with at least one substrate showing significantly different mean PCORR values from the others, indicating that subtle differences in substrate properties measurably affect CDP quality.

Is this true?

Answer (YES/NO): YES